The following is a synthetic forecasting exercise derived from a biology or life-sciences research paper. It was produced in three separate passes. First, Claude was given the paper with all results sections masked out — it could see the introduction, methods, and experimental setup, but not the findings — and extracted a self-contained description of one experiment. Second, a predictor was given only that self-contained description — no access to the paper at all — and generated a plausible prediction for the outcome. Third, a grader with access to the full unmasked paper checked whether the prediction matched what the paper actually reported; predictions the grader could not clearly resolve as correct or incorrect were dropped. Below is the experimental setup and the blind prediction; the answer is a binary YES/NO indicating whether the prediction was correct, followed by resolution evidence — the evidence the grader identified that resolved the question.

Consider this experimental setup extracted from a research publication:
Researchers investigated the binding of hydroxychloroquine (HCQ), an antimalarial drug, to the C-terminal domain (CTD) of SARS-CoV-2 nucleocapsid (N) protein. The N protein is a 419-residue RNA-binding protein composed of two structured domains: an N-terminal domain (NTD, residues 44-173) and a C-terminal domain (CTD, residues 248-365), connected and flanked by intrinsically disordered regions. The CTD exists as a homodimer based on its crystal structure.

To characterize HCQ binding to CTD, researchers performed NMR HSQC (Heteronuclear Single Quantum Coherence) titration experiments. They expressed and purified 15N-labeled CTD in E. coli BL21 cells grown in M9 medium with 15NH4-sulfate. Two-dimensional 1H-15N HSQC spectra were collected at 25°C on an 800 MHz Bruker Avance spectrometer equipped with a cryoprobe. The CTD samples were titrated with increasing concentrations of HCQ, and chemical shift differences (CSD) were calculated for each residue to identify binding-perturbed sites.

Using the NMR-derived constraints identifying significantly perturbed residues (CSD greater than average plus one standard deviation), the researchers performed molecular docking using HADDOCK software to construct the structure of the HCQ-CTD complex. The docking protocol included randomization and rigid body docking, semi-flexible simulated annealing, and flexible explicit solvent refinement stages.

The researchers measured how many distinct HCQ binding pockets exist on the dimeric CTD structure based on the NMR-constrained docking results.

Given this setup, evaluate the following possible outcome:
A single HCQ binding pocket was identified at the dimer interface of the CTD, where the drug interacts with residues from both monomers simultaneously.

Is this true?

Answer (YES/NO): NO